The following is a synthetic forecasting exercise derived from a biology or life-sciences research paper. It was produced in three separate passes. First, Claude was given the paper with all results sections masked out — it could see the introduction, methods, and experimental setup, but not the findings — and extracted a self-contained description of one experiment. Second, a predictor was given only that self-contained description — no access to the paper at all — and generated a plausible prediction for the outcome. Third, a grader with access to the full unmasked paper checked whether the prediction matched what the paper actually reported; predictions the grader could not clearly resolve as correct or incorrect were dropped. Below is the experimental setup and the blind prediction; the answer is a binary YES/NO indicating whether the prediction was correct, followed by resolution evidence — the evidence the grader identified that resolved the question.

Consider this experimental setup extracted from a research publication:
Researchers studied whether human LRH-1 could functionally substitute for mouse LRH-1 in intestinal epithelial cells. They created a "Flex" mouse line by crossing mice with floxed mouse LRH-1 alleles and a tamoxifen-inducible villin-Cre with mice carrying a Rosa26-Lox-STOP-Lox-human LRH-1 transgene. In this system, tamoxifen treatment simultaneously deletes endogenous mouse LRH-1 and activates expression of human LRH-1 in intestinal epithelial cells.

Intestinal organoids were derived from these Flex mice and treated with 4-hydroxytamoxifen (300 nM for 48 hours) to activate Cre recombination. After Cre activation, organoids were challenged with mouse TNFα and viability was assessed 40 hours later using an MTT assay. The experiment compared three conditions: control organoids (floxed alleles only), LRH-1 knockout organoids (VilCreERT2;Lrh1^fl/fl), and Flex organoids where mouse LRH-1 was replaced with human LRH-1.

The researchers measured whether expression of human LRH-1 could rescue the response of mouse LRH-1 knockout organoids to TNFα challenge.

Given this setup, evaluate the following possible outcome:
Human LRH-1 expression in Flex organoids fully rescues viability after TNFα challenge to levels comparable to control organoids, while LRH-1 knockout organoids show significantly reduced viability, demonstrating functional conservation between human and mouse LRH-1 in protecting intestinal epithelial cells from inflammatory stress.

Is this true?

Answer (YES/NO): NO